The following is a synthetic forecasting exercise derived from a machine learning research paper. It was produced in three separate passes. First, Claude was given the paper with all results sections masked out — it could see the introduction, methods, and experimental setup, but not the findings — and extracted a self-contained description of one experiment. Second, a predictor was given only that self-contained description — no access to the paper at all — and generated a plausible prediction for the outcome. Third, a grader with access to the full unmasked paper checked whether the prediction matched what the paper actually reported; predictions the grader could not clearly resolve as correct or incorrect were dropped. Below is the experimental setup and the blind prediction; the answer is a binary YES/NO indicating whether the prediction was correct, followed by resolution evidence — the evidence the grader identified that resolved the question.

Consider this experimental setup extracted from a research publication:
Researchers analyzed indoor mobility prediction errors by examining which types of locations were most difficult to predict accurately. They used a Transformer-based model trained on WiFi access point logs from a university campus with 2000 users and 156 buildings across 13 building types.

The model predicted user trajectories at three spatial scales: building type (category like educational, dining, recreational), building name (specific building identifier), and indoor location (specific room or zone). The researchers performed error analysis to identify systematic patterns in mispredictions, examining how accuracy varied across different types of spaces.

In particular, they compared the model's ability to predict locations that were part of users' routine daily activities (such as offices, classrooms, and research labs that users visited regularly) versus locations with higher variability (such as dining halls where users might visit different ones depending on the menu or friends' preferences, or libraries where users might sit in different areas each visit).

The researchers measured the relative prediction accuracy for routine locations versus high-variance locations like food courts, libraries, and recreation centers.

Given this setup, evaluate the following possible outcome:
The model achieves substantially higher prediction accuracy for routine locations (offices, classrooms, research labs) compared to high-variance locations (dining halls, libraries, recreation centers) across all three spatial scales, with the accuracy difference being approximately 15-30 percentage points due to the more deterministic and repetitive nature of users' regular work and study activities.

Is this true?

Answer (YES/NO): NO